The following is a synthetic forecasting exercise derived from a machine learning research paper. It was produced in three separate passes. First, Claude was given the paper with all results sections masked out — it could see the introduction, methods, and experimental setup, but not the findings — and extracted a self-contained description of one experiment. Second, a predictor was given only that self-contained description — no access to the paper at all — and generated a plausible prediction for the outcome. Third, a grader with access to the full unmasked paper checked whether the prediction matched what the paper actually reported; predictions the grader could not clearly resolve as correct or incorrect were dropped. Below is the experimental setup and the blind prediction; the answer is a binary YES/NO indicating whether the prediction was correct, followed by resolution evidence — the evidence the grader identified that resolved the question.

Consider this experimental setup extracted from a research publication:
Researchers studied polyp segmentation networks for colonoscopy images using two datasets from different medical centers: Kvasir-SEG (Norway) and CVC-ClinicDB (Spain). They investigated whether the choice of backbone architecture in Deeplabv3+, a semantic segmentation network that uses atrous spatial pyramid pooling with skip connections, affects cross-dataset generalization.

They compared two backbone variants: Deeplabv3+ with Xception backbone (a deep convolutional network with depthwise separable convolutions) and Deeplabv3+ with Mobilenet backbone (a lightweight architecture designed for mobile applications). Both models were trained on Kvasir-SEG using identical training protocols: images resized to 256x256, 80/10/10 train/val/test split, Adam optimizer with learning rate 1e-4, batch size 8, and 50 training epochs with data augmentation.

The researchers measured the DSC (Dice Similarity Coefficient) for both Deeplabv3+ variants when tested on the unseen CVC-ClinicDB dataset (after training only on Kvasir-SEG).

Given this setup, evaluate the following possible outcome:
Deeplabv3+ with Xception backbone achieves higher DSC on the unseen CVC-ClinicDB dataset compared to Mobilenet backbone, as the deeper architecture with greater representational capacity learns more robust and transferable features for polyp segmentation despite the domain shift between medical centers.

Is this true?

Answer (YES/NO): YES